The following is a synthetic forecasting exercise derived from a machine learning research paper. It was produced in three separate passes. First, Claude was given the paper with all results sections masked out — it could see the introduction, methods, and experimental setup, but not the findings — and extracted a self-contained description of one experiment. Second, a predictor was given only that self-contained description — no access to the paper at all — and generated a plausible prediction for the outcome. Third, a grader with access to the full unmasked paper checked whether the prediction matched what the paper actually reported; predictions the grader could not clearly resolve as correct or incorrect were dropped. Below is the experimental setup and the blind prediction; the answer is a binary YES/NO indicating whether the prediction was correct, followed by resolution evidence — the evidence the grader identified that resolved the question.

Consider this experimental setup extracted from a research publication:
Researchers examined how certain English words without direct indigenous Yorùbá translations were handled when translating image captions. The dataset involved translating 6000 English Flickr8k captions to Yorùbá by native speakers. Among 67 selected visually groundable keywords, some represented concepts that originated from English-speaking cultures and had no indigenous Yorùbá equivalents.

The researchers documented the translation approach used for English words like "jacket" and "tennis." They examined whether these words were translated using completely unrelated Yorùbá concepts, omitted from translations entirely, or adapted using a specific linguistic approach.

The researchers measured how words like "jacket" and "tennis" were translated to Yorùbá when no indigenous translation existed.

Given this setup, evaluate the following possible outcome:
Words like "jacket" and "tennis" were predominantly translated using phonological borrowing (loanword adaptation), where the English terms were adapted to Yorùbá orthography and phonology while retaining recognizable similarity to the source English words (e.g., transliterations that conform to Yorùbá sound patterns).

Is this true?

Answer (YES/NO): YES